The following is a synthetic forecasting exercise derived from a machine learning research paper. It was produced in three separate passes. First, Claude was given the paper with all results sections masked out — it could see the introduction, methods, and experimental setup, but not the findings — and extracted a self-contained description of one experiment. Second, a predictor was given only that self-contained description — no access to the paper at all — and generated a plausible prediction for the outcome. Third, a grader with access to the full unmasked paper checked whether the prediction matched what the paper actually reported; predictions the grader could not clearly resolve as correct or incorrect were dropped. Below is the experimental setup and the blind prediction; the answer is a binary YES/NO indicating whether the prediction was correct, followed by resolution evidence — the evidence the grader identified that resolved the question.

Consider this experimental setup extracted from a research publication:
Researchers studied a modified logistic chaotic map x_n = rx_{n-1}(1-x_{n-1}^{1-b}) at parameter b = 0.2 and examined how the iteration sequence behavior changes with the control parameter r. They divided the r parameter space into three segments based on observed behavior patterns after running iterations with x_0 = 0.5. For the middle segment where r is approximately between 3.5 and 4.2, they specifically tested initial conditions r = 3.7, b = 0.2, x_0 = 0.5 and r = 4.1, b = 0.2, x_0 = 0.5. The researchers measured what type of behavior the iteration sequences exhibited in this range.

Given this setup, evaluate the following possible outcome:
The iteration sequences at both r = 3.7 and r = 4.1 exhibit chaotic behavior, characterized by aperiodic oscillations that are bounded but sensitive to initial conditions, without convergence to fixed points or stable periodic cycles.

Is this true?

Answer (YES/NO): NO